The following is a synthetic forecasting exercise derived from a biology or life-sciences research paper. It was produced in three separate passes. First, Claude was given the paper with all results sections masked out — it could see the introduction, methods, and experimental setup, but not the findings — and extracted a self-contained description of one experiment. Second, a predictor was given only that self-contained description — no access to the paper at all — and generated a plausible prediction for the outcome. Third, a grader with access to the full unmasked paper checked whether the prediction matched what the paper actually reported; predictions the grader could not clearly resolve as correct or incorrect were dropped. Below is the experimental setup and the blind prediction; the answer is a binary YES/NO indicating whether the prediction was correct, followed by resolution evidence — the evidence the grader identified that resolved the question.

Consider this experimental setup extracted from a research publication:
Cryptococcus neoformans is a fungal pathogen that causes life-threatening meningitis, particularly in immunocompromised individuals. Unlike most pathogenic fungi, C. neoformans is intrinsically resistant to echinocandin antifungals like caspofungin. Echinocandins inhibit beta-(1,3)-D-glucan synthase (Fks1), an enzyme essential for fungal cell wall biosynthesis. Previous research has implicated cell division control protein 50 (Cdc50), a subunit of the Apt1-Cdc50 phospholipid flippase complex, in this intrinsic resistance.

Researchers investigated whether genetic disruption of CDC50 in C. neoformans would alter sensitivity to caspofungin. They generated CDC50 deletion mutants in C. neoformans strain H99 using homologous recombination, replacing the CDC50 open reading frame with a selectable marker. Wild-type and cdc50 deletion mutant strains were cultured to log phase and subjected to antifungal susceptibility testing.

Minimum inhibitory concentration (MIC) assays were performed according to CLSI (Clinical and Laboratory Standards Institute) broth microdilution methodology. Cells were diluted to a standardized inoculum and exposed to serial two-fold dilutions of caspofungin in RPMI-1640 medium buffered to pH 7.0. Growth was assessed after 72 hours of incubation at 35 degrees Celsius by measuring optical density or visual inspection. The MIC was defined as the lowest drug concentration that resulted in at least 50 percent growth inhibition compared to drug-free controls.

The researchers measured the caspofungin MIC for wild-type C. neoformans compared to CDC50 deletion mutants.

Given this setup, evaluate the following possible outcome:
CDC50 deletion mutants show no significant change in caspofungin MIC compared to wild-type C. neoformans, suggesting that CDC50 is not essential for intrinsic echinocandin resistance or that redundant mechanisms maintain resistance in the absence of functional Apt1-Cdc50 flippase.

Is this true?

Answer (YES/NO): NO